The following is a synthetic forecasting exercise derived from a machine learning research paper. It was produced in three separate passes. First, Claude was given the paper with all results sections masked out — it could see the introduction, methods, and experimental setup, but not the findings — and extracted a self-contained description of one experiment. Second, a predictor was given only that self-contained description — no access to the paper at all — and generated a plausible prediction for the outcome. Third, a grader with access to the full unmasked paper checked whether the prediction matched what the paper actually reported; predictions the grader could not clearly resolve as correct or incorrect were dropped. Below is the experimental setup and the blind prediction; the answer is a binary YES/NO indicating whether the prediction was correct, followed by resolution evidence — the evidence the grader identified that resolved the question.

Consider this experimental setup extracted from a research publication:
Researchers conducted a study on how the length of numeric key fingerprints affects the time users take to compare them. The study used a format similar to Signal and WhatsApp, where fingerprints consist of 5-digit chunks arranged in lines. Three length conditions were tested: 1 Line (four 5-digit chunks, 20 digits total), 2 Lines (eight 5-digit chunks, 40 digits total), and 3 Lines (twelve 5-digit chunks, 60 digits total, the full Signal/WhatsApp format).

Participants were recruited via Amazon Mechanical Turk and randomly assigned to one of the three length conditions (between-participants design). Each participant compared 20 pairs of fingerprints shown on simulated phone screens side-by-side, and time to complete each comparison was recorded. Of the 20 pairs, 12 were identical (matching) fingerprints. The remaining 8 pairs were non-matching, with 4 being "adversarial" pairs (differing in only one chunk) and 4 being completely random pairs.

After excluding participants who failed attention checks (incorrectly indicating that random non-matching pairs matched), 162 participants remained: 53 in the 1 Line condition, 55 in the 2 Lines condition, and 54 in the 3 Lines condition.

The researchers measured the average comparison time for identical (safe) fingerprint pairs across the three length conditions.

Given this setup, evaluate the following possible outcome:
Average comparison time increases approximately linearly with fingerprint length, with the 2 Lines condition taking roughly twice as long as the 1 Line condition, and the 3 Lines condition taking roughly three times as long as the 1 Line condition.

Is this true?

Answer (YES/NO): NO